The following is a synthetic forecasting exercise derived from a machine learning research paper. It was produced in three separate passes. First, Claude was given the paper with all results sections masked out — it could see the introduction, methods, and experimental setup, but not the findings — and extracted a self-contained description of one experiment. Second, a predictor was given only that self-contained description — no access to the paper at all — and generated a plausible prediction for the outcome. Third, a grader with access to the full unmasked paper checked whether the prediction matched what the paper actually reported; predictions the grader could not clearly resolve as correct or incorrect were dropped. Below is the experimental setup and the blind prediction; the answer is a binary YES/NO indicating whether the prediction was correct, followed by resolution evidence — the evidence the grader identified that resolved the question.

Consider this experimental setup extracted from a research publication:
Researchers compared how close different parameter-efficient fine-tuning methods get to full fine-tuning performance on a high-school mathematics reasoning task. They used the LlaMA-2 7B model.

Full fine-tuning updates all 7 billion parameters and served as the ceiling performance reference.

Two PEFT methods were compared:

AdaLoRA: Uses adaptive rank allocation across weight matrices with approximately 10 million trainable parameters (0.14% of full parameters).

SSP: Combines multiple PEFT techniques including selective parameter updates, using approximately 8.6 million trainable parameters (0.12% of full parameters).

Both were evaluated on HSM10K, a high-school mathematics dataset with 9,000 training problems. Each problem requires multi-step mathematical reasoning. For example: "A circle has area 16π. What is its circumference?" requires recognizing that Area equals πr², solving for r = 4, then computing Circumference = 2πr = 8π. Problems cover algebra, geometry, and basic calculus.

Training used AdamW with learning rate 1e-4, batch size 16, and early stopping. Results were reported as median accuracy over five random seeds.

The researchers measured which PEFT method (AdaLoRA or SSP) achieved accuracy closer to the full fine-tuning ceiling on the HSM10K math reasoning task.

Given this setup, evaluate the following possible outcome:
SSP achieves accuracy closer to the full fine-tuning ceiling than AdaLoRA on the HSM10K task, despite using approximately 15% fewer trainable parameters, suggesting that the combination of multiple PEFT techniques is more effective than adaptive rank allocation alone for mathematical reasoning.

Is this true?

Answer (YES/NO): NO